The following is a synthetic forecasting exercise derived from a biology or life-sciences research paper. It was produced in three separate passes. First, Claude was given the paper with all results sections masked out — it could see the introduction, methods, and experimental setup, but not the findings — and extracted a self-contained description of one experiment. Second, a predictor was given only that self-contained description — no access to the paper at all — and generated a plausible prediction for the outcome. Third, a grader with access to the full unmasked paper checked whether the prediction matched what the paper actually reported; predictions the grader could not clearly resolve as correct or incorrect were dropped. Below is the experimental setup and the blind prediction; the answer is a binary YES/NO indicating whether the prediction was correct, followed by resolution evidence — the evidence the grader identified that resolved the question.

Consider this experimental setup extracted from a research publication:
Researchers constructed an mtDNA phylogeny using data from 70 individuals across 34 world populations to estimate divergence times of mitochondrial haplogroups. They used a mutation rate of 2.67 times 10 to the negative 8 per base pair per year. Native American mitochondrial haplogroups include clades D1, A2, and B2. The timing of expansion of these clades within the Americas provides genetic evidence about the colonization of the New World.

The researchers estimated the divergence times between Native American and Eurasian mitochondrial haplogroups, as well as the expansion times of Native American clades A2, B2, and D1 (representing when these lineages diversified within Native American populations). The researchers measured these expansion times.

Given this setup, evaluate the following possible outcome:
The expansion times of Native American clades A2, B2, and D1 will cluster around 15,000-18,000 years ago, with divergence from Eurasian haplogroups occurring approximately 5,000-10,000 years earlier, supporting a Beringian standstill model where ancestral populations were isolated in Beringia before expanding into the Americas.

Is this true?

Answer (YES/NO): NO